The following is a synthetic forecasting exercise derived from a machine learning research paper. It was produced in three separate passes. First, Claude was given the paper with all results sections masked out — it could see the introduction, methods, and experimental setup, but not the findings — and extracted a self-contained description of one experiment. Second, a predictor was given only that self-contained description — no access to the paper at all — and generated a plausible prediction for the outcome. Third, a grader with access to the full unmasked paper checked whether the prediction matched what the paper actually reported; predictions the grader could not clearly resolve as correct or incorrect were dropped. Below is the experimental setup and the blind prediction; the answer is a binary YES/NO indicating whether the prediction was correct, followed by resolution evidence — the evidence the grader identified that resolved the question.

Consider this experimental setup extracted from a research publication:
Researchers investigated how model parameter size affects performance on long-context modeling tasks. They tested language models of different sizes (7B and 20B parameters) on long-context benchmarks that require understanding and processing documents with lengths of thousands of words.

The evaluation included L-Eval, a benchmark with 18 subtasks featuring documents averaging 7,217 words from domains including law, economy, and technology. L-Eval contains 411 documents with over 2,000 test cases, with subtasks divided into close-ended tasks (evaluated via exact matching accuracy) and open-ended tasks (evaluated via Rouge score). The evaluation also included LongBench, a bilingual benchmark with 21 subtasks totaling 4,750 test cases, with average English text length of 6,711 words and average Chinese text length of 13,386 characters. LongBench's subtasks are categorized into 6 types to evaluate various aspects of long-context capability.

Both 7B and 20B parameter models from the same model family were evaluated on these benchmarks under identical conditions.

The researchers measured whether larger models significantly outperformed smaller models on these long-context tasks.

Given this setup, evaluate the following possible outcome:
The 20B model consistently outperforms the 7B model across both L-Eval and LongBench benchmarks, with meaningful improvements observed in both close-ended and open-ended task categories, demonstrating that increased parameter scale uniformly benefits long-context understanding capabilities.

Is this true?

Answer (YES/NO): NO